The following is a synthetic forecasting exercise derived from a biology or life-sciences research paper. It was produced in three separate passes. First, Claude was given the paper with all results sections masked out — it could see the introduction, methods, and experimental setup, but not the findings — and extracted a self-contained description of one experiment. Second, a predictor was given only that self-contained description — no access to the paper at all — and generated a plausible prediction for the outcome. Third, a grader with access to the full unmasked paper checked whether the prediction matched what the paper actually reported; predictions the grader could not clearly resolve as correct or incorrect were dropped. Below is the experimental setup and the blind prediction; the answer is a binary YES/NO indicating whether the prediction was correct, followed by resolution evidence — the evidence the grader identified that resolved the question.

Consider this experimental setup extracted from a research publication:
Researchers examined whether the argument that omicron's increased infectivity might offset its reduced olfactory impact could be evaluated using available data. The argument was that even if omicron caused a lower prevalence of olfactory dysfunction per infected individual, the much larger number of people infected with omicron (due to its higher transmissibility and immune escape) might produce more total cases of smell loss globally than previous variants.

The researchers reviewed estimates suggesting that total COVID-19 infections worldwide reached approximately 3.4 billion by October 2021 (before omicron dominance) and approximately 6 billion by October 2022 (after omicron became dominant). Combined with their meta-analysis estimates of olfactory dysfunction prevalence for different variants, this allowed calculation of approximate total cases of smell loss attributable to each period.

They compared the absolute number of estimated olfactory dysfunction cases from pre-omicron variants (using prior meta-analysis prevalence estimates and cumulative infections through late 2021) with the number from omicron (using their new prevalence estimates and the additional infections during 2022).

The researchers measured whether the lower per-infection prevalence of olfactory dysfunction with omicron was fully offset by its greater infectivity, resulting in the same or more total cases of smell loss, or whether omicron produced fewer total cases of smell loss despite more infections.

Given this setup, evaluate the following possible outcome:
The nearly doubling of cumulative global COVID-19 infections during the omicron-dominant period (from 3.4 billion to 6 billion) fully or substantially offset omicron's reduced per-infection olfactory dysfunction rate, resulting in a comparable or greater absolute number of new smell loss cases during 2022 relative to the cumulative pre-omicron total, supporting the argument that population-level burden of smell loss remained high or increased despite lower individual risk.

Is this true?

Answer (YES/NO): NO